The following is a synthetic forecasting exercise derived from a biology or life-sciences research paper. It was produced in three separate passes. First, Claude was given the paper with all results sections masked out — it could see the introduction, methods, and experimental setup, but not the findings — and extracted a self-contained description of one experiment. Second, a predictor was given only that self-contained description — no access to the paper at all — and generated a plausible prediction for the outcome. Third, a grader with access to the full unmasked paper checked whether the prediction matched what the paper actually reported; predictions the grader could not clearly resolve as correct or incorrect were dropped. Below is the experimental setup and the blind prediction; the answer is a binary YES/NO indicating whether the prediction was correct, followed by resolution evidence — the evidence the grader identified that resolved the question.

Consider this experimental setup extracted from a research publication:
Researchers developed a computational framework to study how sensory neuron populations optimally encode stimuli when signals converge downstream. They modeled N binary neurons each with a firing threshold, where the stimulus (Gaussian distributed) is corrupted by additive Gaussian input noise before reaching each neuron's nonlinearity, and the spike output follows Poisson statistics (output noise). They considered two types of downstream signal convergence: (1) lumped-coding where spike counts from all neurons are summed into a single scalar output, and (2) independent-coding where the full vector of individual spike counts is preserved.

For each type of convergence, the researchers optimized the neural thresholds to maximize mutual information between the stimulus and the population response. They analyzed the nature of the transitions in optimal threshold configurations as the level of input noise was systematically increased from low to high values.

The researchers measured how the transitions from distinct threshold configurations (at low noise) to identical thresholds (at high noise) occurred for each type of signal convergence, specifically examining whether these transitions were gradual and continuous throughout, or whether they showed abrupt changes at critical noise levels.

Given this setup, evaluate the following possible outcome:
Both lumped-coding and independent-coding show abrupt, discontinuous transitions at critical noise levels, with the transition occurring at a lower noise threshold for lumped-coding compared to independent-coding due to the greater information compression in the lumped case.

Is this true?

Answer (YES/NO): NO